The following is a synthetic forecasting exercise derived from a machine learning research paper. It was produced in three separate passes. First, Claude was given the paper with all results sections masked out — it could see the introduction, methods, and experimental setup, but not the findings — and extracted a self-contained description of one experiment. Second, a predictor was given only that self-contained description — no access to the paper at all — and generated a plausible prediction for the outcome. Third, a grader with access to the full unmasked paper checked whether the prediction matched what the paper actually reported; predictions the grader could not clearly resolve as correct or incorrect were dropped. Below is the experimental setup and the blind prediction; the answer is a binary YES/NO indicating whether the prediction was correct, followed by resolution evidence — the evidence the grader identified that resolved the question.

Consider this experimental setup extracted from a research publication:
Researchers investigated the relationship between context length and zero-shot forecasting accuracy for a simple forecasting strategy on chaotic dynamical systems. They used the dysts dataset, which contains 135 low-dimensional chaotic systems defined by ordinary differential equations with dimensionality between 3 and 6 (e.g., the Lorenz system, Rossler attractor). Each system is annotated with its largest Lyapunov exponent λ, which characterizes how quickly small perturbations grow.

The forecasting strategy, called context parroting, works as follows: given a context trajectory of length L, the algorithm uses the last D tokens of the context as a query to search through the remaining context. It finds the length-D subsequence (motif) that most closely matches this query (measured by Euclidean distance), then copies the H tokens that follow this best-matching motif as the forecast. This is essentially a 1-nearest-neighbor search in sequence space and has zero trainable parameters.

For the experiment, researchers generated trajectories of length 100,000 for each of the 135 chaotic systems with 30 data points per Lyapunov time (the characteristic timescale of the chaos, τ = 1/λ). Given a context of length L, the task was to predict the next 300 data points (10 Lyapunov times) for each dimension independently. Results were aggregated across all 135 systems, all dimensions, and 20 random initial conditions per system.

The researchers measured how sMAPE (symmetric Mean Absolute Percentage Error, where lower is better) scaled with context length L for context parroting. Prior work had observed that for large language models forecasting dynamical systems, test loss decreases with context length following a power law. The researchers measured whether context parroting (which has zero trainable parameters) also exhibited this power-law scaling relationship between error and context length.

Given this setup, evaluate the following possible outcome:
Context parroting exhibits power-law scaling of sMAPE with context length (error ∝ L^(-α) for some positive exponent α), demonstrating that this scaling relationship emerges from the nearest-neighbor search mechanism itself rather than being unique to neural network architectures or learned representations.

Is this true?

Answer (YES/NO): YES